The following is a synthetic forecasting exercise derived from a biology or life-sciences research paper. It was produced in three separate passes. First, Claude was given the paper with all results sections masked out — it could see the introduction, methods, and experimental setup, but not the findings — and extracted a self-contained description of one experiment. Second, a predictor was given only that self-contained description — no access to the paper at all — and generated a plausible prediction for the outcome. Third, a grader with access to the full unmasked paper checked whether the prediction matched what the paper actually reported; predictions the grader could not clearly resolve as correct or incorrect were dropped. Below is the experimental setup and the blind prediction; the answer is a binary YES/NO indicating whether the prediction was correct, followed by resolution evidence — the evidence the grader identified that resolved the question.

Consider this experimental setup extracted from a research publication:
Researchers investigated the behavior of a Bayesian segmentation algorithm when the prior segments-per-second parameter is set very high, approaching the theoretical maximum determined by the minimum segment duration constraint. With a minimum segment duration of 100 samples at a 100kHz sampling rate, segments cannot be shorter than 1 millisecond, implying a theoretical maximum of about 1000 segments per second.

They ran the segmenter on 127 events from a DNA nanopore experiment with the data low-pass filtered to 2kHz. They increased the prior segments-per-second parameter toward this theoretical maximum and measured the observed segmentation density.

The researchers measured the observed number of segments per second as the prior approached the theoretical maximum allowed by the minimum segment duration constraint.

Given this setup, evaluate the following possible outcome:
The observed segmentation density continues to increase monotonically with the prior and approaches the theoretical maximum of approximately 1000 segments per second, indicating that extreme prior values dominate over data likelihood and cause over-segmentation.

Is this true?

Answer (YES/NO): NO